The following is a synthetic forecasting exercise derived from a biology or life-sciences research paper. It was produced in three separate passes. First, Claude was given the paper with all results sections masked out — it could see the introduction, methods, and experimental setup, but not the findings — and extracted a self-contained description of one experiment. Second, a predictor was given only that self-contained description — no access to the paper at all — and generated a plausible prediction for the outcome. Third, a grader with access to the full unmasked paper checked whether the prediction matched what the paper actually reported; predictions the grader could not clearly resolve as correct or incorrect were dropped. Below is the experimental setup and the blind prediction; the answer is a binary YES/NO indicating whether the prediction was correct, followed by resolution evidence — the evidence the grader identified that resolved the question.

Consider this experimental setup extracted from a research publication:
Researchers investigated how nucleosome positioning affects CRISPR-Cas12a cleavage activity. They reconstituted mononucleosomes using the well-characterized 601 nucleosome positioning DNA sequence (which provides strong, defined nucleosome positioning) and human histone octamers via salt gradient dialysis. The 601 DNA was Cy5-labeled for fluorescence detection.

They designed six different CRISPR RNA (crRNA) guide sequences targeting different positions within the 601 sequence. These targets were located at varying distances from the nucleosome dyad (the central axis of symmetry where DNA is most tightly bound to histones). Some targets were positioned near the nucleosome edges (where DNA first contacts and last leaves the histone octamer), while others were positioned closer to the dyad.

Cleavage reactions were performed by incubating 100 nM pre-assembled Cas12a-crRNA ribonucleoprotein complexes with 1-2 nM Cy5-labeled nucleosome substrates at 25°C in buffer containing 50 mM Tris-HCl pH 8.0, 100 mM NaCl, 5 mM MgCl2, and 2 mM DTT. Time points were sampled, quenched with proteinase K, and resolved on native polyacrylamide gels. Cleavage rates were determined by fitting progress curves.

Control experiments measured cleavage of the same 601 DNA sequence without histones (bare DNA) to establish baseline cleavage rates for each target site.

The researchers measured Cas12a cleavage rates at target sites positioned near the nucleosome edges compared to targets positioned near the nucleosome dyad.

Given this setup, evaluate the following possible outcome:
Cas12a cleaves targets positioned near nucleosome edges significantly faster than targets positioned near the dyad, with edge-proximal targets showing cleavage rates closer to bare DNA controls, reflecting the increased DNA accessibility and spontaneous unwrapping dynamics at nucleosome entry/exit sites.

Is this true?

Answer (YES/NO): YES